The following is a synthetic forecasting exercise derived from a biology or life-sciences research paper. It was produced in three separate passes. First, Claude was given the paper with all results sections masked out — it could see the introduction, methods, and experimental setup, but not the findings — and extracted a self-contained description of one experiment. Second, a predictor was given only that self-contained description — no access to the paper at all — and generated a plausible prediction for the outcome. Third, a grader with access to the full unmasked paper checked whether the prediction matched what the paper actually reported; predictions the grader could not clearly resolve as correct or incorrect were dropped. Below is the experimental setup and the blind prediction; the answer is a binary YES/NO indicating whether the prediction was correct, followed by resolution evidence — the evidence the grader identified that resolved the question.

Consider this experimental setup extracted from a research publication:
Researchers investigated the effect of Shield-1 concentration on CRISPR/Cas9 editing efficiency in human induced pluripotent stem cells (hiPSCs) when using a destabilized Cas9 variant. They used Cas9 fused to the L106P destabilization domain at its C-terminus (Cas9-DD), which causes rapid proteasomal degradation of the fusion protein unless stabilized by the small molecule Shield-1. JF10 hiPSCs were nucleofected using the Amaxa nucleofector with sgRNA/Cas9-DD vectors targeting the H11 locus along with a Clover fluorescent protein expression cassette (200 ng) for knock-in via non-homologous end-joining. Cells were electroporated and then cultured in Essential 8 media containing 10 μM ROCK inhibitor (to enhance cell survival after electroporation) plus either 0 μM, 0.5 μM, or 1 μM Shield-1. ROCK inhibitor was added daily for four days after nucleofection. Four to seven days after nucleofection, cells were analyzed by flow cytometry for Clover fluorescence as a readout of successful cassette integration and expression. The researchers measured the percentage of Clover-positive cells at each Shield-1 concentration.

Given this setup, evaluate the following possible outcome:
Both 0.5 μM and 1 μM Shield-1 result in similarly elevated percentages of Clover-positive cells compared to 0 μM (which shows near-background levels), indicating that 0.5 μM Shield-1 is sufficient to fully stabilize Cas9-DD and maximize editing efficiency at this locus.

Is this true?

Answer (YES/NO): NO